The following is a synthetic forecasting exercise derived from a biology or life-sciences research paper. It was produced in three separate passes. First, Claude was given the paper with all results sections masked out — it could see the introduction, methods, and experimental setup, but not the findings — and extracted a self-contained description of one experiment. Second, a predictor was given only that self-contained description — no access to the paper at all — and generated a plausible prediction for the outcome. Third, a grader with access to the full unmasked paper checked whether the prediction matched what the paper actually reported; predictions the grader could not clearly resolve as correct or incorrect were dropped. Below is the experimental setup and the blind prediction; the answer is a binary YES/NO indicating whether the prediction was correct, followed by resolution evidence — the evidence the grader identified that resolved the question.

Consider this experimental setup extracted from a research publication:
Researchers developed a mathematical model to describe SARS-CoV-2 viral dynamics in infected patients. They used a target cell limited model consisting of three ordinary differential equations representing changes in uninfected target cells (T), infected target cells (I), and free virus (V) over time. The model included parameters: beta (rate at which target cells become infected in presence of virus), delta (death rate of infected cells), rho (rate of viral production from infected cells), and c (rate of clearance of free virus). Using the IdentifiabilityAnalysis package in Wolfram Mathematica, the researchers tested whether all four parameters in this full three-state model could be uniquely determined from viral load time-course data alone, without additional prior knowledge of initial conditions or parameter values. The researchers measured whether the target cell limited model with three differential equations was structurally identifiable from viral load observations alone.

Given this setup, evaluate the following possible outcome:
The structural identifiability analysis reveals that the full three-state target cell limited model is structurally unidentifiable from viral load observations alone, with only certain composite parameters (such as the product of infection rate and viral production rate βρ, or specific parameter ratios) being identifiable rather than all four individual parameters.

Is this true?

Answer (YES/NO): YES